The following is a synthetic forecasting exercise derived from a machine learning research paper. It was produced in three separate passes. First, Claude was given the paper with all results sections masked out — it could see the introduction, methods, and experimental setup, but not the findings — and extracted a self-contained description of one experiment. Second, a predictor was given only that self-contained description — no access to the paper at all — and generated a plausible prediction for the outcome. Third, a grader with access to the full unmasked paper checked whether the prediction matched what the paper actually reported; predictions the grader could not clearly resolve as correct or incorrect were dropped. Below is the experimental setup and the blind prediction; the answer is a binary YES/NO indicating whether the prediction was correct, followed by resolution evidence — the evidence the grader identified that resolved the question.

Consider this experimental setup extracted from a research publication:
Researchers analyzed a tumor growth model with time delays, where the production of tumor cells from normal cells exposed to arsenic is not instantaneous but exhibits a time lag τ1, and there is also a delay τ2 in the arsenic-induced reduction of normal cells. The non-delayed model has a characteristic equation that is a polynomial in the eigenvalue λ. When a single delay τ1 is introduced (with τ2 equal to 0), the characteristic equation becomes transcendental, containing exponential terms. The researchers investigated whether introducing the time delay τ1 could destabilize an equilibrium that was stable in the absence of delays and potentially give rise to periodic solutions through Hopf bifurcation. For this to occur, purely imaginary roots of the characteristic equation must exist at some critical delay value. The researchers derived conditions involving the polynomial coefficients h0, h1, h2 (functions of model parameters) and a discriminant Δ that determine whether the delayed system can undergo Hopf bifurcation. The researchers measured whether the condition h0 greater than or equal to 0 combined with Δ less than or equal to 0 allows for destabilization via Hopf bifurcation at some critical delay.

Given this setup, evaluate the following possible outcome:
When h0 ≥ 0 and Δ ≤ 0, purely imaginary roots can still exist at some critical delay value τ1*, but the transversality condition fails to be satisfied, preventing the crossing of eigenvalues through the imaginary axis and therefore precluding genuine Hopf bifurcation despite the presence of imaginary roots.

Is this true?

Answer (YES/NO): NO